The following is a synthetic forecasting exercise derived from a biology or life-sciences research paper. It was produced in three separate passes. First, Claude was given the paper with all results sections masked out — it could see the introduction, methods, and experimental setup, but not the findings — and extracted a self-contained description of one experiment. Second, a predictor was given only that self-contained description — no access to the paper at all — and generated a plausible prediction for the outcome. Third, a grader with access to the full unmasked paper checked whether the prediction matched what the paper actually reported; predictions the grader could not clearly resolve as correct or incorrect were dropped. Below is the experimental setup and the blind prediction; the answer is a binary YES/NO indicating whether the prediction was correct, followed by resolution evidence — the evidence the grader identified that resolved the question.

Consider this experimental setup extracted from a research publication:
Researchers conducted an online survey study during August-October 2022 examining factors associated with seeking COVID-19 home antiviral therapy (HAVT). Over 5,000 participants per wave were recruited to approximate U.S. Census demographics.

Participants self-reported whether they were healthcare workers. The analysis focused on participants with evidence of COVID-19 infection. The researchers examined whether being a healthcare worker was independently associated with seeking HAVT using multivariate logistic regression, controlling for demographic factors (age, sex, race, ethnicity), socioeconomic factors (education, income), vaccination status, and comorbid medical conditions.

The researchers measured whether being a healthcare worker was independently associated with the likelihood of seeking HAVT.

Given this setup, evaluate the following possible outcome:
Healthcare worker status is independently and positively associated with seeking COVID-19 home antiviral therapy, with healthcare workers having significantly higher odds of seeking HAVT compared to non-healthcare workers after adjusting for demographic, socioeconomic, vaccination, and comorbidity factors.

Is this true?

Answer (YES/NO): NO